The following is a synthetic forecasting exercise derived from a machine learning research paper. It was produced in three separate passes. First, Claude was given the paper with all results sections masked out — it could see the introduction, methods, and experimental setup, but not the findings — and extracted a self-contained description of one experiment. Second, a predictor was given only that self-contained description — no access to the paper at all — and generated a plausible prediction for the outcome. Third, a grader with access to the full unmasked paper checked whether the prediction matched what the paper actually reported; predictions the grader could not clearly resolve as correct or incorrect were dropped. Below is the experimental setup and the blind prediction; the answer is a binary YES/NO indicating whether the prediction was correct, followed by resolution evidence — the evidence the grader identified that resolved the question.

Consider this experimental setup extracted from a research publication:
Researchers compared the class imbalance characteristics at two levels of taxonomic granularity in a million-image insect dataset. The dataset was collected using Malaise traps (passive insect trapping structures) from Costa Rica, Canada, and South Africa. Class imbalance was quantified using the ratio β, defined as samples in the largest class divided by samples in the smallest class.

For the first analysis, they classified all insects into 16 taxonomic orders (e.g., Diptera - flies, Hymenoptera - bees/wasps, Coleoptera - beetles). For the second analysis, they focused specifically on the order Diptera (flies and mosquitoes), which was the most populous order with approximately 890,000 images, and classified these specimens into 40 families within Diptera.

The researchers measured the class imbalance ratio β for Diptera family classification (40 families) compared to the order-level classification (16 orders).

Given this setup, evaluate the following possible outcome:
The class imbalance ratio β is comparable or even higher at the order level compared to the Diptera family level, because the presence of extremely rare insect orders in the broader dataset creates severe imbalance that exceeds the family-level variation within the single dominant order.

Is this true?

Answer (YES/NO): YES